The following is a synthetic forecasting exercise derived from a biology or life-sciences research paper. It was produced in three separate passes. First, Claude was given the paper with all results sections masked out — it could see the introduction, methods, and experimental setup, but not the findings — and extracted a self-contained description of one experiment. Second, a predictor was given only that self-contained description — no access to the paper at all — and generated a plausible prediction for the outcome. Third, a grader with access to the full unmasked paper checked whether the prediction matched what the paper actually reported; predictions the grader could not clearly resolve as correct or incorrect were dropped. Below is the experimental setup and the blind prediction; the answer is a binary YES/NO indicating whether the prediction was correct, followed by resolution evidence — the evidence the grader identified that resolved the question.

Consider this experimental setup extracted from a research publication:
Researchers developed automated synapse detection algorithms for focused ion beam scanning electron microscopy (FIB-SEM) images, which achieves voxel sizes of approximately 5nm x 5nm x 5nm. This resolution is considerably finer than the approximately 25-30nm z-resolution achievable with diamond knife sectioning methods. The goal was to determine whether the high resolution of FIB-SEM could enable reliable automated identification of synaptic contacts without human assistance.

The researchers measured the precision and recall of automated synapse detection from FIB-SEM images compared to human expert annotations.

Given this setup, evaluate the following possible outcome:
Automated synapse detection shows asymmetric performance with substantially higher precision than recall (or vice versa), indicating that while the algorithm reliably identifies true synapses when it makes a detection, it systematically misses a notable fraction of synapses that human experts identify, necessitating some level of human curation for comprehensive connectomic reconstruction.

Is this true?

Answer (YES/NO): NO